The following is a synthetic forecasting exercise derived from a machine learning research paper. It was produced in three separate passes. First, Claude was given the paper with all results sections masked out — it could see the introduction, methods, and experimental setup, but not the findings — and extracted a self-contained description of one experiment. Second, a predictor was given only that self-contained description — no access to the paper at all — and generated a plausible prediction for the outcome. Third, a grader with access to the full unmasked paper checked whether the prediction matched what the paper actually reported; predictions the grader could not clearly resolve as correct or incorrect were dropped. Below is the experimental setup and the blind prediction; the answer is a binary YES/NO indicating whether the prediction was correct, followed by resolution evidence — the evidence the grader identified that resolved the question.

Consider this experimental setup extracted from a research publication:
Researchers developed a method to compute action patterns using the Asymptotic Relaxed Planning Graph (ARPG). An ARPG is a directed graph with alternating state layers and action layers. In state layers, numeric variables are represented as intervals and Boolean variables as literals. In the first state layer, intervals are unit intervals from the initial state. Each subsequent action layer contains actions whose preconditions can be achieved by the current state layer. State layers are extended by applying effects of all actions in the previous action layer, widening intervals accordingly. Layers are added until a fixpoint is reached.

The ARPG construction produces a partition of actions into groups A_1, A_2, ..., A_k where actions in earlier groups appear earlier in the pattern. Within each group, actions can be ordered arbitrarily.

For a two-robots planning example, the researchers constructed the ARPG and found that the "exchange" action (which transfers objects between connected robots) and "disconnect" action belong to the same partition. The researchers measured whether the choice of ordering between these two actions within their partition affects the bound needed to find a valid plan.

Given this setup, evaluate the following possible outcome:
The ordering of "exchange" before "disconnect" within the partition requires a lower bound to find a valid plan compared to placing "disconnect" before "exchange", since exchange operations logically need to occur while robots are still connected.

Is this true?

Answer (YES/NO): YES